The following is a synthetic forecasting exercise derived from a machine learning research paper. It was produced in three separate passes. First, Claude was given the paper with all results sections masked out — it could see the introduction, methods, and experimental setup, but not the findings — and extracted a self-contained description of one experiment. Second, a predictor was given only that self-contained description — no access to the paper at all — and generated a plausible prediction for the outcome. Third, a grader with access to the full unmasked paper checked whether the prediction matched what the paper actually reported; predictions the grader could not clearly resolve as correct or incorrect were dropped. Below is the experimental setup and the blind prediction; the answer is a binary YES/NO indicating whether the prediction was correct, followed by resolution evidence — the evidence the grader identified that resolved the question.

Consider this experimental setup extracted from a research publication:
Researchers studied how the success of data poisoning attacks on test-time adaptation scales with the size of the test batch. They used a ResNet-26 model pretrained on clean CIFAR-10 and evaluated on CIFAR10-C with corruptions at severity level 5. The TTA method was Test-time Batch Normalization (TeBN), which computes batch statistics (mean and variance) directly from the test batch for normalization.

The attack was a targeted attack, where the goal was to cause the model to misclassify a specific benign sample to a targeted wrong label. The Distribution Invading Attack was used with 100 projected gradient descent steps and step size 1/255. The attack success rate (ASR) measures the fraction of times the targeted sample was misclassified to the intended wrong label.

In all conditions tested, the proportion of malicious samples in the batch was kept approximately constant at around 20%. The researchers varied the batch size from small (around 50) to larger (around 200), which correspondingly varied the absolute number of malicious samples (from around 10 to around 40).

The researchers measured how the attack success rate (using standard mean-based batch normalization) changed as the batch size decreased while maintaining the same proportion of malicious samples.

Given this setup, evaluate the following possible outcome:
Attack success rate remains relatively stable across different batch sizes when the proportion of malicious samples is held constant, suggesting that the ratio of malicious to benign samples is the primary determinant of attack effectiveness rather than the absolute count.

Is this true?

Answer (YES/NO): NO